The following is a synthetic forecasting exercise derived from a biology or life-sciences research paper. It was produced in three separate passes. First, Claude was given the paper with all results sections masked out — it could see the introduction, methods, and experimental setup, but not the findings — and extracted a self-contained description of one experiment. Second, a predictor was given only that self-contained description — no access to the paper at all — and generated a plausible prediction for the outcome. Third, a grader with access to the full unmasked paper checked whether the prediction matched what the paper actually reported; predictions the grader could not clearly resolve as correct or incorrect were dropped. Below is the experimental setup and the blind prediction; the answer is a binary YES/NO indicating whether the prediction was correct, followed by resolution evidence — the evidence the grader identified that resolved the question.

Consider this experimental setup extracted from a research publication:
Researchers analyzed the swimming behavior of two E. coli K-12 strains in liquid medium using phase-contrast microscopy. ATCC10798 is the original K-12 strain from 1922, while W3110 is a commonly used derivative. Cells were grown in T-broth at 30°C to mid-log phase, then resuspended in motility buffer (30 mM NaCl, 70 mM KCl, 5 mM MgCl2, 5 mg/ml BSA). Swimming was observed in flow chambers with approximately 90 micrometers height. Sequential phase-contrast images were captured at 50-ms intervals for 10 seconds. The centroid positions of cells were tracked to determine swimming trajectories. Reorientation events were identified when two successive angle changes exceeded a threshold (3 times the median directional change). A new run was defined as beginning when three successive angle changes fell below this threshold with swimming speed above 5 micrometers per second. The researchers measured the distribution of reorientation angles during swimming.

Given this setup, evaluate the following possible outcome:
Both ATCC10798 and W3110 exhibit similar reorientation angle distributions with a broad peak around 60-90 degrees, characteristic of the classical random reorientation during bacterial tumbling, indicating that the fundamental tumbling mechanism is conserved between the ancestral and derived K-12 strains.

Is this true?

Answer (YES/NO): NO